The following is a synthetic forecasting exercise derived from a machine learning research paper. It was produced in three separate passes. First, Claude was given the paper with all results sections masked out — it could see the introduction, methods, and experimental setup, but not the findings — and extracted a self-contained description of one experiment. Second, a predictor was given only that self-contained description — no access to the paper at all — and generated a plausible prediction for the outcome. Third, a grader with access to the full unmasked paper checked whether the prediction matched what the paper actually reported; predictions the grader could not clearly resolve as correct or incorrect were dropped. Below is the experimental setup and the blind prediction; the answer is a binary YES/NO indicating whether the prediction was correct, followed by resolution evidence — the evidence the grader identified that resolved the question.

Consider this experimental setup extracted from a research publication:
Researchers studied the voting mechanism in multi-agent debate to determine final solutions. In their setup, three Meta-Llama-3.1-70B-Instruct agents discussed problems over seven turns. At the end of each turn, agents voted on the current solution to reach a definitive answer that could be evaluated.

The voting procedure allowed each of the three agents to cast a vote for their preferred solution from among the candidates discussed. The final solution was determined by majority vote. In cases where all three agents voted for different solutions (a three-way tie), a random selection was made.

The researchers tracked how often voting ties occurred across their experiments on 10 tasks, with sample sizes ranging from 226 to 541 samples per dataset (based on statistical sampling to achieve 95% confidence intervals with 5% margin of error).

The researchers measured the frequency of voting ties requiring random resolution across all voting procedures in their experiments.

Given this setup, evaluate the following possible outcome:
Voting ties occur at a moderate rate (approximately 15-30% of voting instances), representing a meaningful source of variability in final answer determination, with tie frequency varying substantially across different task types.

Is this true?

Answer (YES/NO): NO